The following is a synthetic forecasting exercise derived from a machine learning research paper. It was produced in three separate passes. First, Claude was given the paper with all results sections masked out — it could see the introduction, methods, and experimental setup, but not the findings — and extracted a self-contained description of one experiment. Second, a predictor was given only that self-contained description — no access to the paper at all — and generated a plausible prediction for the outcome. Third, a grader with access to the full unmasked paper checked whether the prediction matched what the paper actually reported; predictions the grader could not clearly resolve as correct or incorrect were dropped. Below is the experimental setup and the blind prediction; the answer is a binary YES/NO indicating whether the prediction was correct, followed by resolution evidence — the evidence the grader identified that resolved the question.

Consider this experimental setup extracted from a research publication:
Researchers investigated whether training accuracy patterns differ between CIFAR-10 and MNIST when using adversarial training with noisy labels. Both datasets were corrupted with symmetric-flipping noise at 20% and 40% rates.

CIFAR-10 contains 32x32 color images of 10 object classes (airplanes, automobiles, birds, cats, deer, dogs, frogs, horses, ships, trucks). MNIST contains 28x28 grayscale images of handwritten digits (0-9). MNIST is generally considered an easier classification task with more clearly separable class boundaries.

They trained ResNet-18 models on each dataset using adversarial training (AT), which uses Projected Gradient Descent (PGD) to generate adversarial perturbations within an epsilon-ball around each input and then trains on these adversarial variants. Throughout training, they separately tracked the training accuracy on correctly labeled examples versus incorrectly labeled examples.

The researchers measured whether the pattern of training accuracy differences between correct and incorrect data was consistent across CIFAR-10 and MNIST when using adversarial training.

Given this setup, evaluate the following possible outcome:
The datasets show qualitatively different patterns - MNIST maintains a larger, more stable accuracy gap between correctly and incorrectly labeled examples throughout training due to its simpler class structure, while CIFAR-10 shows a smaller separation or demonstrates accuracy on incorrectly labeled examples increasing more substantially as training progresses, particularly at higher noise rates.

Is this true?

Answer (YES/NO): NO